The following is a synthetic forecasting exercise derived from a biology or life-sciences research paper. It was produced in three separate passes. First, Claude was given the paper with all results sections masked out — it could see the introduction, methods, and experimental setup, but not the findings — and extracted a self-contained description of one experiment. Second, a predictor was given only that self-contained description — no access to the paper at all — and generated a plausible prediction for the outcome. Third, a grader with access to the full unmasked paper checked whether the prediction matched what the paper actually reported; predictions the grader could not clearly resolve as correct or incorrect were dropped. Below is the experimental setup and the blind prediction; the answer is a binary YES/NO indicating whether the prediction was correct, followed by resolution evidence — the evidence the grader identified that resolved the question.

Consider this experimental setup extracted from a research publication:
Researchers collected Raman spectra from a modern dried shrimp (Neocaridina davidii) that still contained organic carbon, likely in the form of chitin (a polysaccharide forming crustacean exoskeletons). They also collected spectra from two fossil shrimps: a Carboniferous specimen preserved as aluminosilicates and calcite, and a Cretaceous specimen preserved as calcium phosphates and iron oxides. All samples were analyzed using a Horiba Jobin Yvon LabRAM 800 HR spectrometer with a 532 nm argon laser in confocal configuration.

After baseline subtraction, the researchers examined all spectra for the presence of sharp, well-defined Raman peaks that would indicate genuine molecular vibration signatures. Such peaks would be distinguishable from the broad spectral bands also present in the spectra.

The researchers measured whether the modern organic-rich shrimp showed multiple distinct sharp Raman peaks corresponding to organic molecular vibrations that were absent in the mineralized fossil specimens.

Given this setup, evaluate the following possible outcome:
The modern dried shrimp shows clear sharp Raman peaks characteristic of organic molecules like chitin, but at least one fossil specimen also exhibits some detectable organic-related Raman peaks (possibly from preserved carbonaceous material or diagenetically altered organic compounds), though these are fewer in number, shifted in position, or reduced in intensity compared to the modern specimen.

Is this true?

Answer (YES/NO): NO